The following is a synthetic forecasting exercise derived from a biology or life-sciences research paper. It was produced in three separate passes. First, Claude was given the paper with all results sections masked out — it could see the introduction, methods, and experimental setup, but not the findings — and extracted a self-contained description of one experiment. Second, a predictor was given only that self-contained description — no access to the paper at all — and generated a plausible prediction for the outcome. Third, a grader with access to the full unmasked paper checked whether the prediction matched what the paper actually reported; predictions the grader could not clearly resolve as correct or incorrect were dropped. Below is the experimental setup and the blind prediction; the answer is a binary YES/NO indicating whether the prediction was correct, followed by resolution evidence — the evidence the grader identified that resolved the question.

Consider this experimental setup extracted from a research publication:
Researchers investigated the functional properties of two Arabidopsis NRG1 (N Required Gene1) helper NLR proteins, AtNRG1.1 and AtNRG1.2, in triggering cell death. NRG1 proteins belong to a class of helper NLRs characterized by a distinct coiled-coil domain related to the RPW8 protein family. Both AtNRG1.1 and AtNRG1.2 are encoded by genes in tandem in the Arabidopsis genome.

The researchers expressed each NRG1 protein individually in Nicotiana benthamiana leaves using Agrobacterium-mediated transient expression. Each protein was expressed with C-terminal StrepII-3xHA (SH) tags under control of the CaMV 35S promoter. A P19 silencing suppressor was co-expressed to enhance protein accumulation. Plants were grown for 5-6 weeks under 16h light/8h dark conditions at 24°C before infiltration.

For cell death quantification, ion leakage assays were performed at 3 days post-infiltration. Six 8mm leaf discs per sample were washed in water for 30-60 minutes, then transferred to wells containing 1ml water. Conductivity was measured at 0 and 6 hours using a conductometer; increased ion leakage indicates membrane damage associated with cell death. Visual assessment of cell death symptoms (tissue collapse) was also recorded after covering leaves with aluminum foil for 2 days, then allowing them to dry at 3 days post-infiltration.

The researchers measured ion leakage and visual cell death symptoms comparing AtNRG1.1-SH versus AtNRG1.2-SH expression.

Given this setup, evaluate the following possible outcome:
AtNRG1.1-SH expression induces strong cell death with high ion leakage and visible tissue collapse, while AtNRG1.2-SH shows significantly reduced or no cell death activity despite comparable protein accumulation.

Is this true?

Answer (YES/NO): NO